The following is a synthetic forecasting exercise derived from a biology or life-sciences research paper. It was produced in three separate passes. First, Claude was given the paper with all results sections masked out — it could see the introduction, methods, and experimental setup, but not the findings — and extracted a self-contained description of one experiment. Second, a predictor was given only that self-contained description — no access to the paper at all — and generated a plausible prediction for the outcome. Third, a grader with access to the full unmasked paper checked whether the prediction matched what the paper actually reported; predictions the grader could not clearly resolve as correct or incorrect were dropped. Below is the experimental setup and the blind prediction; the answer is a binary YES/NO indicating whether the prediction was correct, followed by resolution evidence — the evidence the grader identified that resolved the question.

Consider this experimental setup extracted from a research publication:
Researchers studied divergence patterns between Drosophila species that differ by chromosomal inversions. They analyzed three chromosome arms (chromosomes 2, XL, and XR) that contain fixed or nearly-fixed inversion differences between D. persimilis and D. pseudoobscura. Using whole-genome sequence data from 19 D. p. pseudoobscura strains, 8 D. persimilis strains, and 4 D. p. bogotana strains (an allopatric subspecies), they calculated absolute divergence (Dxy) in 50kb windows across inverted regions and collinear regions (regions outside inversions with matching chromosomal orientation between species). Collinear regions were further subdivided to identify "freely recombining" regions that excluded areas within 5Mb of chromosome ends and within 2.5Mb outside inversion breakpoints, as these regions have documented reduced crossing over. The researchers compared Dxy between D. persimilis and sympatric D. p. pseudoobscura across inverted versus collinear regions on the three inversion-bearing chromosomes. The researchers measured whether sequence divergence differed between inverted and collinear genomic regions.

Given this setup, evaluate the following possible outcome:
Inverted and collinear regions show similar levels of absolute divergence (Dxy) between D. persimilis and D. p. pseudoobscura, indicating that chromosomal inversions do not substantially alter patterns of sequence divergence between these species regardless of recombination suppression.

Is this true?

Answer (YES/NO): NO